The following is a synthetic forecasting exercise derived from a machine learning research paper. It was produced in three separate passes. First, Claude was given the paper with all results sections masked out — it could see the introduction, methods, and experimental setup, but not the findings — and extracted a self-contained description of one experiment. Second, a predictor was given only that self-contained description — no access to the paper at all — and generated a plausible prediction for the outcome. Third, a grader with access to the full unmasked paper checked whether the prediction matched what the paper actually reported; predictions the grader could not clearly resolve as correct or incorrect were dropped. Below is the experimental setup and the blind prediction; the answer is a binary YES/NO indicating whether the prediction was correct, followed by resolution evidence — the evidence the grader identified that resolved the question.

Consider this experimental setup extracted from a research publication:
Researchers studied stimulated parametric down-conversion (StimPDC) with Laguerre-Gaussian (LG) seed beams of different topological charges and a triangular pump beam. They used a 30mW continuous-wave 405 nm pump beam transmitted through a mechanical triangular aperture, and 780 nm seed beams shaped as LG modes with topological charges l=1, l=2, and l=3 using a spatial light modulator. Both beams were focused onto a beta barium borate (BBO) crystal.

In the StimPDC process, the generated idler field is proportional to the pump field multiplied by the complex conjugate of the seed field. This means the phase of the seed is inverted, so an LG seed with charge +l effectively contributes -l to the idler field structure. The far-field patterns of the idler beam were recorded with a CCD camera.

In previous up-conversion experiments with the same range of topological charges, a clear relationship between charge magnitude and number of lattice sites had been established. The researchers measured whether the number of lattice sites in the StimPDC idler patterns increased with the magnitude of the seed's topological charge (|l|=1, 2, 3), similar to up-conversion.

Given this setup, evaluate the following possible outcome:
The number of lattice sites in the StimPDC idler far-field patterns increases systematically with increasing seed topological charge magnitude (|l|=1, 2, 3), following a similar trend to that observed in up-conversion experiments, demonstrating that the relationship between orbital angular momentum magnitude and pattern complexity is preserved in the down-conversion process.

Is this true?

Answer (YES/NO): YES